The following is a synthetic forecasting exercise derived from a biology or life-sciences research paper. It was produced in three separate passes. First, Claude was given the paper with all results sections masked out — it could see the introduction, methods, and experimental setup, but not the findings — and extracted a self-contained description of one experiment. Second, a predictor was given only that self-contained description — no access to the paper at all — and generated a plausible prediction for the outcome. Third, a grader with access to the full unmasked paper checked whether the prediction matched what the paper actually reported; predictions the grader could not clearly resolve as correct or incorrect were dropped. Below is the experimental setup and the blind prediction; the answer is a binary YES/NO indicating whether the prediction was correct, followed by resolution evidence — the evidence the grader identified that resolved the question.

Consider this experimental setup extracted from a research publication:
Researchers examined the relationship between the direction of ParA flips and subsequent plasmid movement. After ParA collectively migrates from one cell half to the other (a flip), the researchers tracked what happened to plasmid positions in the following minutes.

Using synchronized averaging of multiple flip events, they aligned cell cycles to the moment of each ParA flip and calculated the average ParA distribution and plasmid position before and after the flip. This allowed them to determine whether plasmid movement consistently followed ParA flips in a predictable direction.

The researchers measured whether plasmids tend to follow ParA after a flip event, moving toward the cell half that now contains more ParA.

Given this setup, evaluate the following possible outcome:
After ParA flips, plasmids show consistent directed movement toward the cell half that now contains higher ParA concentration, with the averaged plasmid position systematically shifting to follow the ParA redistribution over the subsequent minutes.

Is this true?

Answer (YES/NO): NO